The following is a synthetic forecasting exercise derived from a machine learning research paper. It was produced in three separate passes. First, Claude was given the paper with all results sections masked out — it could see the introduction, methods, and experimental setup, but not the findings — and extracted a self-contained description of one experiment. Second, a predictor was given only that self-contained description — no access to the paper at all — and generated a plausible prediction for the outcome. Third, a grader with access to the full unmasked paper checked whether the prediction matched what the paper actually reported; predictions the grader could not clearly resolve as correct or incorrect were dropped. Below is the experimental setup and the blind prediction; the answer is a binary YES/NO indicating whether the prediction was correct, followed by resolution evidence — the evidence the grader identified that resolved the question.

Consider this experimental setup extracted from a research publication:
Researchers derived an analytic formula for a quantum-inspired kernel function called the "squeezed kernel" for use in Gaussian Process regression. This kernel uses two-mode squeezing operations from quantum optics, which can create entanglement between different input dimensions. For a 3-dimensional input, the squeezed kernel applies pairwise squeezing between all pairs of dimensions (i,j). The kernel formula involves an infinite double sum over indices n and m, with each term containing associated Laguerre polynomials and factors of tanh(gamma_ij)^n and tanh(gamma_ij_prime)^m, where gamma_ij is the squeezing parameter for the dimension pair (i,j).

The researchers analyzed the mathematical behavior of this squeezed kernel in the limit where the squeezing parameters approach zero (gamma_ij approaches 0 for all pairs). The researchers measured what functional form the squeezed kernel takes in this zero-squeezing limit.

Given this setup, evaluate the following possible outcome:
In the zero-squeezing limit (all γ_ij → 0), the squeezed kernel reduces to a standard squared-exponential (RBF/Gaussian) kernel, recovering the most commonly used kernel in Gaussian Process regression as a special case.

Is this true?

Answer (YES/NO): YES